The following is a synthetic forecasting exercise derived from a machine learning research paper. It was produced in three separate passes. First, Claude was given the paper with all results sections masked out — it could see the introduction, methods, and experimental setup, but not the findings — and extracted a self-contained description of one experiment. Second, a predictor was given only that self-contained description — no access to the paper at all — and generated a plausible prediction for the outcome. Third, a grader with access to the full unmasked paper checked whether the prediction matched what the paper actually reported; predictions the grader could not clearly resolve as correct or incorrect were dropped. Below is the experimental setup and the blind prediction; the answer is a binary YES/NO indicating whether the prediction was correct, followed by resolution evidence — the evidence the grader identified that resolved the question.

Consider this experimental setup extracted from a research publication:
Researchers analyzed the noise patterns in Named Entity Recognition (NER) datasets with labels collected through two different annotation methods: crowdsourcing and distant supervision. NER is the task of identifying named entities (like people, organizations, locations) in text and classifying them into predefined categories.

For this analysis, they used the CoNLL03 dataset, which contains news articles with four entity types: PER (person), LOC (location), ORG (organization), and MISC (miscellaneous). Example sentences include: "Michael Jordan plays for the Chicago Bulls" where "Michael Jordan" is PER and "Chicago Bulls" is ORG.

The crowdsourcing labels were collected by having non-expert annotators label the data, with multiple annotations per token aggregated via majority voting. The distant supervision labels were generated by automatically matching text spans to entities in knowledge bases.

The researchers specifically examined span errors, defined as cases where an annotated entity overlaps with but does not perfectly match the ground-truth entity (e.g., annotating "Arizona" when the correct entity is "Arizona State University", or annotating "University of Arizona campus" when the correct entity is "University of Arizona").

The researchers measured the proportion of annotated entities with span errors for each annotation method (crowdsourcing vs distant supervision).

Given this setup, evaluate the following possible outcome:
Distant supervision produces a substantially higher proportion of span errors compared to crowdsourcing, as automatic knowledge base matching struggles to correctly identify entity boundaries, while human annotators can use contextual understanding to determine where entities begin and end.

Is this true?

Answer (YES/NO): NO